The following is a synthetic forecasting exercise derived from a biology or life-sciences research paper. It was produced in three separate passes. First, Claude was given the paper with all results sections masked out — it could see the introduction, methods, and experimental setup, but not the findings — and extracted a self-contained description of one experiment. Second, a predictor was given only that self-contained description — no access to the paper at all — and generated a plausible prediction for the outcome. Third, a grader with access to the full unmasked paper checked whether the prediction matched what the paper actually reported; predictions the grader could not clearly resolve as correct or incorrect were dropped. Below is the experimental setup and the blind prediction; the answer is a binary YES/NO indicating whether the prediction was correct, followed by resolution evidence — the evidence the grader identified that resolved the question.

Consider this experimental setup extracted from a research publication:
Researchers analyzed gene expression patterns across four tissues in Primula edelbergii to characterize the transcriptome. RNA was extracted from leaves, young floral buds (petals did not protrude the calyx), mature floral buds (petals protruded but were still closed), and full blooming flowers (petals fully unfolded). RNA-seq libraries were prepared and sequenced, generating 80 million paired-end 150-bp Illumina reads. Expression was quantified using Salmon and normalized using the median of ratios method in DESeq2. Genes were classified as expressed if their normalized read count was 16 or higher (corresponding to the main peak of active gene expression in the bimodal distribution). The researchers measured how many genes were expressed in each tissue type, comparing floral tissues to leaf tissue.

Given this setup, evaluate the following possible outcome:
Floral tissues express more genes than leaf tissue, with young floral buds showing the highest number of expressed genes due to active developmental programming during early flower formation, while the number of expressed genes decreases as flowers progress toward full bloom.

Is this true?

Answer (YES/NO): NO